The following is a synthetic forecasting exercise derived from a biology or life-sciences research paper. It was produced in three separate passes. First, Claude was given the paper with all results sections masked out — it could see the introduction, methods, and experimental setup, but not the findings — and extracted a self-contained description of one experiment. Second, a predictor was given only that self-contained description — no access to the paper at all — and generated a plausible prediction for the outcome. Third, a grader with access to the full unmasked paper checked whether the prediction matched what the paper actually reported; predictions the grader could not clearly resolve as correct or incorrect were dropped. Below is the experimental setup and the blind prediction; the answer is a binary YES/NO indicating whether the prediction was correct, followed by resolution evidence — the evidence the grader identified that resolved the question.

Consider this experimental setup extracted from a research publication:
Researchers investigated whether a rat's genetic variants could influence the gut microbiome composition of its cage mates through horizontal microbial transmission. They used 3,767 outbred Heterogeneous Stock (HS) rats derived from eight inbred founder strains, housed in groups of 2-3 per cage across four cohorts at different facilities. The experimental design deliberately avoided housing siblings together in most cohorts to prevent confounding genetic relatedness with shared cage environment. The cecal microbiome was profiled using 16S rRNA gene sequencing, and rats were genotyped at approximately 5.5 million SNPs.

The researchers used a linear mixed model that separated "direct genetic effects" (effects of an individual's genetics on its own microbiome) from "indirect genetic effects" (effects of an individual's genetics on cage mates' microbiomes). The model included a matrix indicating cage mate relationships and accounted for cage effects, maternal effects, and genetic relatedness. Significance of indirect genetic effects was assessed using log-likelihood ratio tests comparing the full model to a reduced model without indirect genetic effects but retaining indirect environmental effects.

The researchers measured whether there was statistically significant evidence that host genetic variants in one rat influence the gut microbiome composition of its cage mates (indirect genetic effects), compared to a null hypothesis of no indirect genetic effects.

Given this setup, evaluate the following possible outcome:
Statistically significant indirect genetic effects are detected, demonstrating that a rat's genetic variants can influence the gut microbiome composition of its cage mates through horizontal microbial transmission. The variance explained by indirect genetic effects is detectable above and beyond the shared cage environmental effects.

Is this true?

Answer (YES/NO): YES